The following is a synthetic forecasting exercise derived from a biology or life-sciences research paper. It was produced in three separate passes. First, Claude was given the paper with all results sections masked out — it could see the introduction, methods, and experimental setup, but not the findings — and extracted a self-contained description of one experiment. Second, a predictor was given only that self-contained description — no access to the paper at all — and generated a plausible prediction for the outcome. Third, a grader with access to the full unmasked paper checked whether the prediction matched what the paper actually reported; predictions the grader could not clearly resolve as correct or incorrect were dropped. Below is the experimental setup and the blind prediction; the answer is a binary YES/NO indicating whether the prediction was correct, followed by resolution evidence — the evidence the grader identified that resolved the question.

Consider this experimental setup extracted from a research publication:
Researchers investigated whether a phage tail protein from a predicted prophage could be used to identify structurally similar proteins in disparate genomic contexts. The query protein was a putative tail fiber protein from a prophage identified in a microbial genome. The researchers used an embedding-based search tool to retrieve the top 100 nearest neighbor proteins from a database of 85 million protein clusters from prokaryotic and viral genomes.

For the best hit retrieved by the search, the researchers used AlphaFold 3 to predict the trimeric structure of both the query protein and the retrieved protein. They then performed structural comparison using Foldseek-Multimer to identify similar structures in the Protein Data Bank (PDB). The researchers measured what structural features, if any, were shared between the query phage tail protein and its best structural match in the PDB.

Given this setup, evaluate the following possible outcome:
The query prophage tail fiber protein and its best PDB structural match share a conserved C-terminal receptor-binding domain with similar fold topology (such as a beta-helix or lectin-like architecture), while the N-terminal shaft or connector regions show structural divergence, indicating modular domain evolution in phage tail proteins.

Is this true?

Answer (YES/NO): YES